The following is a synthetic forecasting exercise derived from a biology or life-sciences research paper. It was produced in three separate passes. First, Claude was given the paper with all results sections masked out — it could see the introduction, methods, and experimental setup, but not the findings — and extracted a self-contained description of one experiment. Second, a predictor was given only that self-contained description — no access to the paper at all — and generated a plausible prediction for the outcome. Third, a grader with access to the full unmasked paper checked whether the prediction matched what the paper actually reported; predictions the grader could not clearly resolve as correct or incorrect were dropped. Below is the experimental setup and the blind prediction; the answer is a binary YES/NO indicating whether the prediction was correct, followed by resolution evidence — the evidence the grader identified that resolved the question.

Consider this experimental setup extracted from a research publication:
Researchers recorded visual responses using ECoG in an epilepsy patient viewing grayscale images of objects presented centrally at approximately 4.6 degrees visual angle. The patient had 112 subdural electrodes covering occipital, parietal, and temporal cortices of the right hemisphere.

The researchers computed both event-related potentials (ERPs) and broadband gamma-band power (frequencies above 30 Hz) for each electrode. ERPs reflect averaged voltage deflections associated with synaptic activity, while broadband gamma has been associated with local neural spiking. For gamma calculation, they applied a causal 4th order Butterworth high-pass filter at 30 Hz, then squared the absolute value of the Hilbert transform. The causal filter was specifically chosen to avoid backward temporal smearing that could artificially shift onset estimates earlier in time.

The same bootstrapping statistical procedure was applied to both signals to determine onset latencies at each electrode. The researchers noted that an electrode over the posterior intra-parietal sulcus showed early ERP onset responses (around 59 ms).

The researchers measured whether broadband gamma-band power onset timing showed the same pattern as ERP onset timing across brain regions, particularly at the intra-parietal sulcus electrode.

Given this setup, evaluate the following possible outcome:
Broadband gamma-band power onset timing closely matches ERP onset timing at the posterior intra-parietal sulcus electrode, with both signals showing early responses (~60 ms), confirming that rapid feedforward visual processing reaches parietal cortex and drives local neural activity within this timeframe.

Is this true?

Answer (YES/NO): NO